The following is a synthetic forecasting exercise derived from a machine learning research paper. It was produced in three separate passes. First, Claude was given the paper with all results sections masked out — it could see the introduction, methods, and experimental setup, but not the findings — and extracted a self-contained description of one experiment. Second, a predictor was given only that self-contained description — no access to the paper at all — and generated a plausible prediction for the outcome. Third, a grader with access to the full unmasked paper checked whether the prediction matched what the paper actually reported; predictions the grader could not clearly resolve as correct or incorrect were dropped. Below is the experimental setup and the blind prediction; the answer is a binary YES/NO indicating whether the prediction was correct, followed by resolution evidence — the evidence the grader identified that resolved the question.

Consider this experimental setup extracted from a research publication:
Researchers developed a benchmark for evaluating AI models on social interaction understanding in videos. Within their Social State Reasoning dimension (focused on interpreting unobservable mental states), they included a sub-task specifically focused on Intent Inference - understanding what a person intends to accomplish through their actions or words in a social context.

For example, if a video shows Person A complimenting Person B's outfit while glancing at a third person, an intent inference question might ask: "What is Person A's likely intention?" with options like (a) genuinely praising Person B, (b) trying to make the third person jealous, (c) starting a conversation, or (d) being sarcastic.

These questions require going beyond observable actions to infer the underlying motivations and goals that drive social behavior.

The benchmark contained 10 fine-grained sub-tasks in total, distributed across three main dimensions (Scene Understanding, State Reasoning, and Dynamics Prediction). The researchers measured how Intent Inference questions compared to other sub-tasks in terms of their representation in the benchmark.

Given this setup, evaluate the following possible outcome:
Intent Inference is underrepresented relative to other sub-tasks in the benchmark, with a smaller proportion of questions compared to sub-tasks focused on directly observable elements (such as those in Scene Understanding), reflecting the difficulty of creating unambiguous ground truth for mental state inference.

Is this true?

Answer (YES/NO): NO